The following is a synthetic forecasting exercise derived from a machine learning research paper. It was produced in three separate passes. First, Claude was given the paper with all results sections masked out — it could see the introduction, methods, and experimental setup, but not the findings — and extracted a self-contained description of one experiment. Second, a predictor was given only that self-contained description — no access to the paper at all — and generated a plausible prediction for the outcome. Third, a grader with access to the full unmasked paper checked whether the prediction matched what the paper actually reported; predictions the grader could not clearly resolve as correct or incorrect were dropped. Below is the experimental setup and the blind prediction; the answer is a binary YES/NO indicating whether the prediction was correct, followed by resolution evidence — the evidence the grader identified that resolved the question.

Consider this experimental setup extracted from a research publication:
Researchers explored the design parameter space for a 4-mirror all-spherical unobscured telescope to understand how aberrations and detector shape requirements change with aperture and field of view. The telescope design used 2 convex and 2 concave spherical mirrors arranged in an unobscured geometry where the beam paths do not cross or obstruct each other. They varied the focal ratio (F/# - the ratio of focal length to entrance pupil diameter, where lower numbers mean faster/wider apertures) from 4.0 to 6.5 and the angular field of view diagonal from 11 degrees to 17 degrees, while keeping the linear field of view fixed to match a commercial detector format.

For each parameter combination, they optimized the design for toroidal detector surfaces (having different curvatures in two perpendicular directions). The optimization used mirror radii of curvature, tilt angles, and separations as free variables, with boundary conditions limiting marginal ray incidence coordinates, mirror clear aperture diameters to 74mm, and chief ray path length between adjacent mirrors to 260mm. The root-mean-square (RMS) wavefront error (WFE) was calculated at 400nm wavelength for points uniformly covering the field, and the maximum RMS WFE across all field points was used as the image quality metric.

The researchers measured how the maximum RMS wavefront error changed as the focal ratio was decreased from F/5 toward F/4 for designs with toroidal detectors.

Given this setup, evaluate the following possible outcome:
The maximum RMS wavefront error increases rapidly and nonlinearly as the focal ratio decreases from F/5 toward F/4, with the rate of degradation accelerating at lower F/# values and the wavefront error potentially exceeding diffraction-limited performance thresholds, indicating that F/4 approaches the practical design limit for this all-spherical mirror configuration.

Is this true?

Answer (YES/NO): YES